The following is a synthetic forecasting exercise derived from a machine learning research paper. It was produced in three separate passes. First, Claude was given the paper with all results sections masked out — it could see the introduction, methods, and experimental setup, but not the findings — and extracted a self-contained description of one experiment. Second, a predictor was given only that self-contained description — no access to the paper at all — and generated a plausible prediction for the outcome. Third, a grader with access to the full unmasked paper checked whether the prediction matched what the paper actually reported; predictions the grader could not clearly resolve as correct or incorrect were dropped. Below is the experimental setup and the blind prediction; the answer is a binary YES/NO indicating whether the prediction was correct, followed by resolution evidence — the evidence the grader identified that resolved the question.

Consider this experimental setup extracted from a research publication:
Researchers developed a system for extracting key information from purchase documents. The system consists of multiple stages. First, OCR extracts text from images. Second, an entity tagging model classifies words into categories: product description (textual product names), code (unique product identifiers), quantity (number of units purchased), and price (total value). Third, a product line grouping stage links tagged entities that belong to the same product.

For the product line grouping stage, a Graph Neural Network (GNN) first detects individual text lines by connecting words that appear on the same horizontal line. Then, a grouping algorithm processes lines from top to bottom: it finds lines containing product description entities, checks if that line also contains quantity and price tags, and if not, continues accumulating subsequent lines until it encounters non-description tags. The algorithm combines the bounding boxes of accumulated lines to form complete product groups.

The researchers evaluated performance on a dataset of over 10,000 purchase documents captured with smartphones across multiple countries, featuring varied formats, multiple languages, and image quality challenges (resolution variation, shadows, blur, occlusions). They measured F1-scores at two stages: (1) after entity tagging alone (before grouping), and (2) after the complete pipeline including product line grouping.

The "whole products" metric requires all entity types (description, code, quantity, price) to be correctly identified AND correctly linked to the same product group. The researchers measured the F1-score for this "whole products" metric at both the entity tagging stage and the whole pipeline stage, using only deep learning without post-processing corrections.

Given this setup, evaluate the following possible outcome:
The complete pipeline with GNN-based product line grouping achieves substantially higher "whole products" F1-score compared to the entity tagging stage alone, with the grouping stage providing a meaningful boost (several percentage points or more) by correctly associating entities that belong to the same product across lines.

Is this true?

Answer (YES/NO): NO